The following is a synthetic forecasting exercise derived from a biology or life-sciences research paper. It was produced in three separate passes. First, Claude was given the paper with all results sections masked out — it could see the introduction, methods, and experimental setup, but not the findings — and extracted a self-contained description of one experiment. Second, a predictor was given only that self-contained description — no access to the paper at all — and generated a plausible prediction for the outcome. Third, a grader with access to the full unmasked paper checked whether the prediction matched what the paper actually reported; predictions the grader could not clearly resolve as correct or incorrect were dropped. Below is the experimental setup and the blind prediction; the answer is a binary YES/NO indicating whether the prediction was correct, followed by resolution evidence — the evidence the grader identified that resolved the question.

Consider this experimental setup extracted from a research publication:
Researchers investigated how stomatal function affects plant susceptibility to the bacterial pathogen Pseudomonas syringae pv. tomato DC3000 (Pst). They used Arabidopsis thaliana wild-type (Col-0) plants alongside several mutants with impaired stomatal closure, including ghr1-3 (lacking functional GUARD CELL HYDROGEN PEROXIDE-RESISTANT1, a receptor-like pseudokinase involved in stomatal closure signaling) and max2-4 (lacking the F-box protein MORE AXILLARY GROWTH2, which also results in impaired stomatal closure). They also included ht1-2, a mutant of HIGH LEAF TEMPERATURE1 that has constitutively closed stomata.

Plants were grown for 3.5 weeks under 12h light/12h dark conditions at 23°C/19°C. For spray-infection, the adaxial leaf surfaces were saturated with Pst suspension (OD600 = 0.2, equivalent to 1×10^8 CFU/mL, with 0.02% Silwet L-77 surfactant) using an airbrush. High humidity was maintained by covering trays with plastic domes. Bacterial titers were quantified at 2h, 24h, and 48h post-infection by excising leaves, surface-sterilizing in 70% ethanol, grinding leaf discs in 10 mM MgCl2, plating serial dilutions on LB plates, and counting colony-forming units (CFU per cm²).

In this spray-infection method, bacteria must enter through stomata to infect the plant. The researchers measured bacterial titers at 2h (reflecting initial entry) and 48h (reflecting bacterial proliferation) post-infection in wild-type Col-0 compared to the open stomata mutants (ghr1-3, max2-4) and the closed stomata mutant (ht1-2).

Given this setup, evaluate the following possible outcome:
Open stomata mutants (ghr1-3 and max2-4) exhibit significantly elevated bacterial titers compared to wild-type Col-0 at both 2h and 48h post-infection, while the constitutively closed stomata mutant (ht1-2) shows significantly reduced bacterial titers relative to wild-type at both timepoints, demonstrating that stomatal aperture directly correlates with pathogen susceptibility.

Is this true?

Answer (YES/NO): NO